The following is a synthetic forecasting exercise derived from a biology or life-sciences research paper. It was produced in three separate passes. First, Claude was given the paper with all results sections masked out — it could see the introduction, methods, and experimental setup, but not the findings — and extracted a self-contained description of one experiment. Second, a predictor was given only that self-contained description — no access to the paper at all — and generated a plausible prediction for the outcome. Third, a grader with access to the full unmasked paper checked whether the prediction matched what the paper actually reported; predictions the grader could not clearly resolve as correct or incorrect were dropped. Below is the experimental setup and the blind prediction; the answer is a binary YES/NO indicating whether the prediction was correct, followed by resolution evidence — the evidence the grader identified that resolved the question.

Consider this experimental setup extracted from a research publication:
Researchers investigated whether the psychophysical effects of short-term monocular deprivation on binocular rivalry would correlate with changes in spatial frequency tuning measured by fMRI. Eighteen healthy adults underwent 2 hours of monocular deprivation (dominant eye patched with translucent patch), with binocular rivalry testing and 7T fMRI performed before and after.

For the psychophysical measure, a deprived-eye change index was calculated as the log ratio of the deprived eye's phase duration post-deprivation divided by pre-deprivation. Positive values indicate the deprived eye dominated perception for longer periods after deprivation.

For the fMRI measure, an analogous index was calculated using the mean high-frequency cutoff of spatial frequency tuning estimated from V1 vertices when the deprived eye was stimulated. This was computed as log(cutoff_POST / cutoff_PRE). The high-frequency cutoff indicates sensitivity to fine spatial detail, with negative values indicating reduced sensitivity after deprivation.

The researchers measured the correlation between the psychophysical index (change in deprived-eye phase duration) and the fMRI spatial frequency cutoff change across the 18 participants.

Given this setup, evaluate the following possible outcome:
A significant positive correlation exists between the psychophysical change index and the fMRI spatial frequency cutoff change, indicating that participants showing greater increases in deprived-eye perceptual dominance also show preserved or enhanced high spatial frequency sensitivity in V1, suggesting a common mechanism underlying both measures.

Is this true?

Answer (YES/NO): YES